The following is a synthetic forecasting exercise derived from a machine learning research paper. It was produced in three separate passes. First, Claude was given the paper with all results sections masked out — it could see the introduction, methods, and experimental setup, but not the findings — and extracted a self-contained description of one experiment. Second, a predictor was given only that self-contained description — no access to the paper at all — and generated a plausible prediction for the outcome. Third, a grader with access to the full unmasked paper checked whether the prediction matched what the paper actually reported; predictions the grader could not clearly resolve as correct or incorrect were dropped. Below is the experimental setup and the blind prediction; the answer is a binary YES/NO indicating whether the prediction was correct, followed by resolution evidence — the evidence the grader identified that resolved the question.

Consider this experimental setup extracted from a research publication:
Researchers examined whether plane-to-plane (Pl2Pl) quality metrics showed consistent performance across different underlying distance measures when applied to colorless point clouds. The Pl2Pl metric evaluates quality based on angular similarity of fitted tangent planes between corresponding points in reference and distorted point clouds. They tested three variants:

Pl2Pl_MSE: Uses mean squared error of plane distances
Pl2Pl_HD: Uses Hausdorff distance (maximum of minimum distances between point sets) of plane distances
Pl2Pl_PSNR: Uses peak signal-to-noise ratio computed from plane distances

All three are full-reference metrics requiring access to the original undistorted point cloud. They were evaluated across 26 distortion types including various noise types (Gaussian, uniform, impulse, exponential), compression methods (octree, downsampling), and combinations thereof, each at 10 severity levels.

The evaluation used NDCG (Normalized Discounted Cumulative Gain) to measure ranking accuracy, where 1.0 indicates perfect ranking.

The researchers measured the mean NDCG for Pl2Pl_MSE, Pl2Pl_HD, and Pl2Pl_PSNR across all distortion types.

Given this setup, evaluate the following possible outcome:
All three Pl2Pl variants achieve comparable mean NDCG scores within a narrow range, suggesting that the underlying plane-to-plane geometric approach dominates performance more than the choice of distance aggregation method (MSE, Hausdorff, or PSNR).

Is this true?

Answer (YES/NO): NO